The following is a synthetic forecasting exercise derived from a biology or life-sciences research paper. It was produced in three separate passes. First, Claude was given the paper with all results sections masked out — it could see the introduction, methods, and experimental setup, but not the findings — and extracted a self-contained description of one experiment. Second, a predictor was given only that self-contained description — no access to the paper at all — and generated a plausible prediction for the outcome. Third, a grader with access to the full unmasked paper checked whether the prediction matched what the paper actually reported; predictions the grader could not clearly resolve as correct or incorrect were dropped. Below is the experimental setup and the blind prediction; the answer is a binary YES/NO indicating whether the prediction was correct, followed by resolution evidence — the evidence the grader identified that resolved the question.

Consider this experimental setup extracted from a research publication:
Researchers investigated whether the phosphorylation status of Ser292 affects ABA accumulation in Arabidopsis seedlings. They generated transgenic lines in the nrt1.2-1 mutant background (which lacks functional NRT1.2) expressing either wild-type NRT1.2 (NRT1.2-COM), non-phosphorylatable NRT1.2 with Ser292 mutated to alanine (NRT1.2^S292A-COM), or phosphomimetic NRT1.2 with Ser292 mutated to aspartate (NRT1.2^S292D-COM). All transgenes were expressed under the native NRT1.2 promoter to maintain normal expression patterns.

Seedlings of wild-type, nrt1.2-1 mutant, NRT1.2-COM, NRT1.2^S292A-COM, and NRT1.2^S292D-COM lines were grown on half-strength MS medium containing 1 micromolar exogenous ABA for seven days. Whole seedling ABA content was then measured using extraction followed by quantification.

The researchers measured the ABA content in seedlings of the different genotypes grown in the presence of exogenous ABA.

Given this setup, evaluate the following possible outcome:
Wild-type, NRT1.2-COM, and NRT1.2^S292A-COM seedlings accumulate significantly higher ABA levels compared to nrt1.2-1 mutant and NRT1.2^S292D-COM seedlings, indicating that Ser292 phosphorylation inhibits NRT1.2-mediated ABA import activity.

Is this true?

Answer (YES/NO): YES